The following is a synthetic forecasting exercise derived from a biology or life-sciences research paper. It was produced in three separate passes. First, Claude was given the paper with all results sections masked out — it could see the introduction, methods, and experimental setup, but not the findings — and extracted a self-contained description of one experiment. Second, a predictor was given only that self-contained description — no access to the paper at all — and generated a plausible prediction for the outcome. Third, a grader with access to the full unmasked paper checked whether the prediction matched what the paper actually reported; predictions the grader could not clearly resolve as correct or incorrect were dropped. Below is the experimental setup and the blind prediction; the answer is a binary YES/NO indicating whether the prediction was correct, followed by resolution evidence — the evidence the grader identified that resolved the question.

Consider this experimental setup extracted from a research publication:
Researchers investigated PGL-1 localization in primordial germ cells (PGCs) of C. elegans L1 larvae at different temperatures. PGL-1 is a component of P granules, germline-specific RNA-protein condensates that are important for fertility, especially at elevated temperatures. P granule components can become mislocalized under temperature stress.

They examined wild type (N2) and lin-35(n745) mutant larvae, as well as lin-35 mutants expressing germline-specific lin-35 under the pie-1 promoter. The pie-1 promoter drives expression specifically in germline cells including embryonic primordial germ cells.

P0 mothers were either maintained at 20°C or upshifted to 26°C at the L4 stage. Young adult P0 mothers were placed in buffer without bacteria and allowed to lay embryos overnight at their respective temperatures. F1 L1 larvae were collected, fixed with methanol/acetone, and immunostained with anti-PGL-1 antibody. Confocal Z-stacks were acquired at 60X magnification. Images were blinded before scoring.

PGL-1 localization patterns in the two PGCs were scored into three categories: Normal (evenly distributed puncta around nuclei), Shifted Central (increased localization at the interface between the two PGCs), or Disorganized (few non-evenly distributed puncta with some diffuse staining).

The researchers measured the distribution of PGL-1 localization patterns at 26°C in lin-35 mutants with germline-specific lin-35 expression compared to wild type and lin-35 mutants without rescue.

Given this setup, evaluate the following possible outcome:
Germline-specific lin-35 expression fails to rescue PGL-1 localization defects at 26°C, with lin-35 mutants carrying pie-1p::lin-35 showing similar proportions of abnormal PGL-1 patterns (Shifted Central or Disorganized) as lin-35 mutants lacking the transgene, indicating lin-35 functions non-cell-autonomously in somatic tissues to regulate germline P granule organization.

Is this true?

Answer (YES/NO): NO